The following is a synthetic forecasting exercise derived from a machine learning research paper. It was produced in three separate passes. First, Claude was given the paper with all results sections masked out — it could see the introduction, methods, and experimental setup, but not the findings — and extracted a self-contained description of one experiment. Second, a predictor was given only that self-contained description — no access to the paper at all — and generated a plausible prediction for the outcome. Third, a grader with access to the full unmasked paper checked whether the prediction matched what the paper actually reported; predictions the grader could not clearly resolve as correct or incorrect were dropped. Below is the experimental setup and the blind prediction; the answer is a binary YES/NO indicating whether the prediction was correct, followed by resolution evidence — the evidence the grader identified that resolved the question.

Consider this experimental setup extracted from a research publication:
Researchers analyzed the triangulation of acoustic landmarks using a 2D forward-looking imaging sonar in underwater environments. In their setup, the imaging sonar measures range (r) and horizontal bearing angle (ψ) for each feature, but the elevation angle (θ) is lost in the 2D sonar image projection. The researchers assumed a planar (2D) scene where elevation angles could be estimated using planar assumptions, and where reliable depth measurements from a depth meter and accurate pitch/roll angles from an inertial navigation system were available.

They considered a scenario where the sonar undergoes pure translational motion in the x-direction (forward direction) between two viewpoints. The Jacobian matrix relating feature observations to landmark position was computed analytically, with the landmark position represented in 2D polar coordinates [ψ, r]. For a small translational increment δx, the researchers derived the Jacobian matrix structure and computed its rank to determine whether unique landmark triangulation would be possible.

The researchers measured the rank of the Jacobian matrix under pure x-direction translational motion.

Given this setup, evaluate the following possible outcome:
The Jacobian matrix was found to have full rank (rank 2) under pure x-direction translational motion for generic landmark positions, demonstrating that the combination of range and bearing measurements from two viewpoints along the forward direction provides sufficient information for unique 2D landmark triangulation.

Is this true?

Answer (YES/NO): YES